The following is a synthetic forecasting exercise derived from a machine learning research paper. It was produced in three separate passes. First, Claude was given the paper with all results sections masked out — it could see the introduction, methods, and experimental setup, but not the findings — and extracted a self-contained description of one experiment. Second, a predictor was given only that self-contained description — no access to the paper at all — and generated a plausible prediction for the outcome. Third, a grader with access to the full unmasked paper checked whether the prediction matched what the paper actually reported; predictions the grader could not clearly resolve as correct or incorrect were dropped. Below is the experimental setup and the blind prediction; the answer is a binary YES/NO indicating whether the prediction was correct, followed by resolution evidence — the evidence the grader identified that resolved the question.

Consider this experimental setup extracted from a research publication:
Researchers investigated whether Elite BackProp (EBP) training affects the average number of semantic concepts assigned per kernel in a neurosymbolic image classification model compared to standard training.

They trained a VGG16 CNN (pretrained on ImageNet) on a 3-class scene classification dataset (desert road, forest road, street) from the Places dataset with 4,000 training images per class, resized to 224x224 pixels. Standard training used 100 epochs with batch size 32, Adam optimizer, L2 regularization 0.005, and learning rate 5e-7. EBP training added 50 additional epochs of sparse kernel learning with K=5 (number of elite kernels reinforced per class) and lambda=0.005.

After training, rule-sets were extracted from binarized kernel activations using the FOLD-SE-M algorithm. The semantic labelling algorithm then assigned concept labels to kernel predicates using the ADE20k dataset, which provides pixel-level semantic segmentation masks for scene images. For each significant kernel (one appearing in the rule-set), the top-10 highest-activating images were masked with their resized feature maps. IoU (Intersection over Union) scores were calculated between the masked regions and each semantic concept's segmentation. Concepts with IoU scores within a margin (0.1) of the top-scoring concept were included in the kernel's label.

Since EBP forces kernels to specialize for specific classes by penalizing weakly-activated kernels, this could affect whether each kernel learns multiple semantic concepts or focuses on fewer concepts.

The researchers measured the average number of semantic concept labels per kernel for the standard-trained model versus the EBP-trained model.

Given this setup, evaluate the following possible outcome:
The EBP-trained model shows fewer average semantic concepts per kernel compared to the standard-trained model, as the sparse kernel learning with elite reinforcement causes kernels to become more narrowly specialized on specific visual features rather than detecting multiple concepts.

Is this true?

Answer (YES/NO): YES